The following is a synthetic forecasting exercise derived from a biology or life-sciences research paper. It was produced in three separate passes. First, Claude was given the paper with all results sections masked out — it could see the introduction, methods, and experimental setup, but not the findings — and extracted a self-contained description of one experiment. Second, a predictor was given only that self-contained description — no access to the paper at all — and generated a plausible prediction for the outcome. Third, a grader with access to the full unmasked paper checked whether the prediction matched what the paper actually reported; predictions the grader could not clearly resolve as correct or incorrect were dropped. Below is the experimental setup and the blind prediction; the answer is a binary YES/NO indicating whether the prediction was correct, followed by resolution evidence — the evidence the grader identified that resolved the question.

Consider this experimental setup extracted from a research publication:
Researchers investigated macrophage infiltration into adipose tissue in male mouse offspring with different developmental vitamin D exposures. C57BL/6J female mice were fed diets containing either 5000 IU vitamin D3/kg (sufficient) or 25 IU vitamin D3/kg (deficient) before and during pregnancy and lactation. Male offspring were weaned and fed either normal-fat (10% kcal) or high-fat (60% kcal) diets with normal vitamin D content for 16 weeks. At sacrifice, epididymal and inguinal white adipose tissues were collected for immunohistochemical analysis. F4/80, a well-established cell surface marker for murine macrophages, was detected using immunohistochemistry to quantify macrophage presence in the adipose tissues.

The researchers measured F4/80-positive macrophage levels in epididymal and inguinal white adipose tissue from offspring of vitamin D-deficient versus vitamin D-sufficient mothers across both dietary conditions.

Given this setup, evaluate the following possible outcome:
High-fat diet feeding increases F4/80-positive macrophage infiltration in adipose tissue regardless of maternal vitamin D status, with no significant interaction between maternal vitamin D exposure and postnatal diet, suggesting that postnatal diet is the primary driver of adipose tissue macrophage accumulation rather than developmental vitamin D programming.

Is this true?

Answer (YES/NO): NO